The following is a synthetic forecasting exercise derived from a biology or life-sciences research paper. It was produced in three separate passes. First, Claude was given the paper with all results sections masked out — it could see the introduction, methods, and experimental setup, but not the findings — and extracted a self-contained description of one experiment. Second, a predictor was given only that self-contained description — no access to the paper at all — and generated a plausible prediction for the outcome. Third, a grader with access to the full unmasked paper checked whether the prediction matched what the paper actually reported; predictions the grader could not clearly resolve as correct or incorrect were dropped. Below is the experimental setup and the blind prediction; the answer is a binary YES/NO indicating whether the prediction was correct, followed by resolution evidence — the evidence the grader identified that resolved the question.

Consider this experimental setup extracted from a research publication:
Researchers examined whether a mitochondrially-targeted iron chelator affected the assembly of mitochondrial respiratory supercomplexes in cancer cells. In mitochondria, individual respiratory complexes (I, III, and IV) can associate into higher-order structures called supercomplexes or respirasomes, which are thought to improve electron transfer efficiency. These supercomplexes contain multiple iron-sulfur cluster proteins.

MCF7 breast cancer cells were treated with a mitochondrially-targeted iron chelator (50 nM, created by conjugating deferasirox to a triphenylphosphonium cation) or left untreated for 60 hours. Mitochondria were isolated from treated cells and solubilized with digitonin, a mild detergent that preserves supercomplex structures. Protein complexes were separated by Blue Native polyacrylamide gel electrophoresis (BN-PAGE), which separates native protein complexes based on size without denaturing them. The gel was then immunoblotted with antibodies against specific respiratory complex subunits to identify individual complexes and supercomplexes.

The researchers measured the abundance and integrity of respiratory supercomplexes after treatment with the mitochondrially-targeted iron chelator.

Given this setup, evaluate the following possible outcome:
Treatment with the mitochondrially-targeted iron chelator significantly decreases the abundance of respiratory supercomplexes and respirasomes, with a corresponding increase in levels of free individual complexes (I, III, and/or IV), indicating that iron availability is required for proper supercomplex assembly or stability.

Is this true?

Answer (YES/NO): NO